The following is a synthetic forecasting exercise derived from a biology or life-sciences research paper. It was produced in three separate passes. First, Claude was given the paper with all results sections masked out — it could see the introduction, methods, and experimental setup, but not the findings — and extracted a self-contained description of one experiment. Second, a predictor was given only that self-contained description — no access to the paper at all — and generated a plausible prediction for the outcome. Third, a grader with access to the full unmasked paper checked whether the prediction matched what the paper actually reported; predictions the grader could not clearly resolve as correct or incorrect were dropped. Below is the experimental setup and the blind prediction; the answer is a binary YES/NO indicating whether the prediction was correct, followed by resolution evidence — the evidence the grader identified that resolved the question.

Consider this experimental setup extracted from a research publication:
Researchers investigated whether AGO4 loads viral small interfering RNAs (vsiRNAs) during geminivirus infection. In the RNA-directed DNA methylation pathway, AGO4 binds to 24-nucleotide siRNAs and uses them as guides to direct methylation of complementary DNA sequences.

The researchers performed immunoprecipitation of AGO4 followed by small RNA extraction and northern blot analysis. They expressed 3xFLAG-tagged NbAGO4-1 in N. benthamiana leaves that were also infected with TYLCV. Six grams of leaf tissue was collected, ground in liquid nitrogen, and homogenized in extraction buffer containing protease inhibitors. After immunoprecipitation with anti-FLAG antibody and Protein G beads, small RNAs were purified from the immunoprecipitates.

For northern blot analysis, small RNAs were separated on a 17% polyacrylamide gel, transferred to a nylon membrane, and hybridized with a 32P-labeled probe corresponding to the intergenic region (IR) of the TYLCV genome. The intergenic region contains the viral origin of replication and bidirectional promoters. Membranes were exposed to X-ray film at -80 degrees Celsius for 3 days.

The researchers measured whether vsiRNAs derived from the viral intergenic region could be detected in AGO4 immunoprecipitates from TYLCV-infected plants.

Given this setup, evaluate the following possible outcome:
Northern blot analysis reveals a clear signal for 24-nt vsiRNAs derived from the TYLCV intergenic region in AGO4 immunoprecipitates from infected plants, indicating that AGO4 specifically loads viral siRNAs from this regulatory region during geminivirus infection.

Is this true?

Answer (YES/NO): YES